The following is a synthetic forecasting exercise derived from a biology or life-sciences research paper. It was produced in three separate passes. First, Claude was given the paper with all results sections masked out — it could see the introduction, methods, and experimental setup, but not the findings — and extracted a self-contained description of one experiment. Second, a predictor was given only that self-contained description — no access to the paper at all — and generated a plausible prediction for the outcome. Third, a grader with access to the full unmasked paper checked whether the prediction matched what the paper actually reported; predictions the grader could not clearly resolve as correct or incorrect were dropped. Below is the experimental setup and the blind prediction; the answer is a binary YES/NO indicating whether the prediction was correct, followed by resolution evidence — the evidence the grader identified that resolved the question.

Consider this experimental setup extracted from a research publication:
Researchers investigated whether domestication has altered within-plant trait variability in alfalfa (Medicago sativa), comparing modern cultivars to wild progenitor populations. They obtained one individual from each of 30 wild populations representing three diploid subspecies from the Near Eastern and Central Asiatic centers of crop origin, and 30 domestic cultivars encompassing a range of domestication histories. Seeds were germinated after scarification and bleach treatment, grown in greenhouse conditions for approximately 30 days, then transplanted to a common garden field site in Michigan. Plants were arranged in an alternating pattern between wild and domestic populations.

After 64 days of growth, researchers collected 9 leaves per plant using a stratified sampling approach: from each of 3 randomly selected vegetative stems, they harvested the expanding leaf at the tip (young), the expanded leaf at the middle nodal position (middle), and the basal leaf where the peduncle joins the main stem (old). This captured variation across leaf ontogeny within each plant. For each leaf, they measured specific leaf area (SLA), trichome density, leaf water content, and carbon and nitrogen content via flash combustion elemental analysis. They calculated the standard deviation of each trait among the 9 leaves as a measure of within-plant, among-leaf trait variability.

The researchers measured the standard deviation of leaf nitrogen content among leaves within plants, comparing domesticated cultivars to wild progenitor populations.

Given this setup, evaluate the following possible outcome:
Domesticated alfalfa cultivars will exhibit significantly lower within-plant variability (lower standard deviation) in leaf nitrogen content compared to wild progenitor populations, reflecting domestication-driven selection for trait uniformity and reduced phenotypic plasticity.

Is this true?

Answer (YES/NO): NO